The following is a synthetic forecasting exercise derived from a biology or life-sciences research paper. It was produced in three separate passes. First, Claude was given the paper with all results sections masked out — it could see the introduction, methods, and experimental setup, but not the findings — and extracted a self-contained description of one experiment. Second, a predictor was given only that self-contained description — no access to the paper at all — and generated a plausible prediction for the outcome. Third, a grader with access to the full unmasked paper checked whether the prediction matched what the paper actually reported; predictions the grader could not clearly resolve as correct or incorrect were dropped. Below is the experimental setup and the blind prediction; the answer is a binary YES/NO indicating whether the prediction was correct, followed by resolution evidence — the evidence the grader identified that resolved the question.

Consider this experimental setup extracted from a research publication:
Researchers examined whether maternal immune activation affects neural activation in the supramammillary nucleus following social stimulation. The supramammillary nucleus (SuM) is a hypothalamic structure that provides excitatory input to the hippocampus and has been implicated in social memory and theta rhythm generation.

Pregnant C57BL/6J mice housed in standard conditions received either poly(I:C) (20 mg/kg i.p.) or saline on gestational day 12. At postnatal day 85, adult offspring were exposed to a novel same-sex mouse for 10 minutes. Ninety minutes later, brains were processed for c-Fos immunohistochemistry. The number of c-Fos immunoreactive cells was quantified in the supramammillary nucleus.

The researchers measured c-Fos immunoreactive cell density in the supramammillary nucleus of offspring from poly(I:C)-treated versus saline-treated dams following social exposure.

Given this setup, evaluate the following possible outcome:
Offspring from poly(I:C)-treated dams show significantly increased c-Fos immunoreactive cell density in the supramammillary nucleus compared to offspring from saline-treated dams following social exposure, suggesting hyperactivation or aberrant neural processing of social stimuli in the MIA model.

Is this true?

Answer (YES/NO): NO